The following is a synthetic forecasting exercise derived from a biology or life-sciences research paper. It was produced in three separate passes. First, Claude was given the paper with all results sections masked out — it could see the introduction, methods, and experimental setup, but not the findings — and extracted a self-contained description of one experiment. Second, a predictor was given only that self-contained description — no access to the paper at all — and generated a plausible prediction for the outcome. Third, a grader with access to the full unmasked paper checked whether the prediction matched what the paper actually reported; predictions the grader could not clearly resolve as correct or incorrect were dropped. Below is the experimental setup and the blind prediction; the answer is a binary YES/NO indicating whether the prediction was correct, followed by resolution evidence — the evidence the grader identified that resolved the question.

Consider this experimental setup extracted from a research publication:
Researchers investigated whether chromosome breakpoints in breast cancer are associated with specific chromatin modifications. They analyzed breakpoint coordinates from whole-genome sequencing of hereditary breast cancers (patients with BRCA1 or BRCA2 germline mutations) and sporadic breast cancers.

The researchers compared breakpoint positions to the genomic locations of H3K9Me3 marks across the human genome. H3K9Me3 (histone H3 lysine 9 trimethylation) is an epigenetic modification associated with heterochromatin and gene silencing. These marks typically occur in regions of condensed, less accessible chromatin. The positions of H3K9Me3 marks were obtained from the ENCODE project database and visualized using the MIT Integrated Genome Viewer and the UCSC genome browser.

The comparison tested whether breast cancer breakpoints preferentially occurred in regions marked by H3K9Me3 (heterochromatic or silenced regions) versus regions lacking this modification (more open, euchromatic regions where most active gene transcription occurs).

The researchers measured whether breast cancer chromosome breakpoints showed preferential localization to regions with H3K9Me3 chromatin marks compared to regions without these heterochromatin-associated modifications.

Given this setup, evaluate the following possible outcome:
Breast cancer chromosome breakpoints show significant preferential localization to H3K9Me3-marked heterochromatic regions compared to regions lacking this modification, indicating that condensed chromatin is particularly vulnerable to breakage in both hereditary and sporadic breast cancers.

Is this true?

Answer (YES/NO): NO